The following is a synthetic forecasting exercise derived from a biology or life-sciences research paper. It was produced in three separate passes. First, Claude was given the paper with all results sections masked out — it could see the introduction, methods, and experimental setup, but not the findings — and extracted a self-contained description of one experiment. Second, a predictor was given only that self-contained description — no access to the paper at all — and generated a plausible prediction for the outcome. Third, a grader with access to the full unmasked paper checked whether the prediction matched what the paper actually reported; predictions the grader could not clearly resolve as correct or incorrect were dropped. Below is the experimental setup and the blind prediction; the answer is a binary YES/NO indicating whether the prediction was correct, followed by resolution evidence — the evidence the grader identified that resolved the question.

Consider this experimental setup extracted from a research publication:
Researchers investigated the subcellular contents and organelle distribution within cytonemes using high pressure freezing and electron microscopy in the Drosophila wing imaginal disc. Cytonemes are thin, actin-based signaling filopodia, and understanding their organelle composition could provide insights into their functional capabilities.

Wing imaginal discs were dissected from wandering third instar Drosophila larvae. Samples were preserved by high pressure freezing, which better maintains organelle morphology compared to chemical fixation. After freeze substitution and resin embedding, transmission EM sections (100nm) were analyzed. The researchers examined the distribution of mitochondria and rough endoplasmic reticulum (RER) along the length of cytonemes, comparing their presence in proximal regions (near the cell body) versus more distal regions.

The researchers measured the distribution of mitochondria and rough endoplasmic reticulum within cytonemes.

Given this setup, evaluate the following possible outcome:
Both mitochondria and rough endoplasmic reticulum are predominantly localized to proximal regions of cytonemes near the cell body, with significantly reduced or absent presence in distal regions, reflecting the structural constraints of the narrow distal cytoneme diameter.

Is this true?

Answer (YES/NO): YES